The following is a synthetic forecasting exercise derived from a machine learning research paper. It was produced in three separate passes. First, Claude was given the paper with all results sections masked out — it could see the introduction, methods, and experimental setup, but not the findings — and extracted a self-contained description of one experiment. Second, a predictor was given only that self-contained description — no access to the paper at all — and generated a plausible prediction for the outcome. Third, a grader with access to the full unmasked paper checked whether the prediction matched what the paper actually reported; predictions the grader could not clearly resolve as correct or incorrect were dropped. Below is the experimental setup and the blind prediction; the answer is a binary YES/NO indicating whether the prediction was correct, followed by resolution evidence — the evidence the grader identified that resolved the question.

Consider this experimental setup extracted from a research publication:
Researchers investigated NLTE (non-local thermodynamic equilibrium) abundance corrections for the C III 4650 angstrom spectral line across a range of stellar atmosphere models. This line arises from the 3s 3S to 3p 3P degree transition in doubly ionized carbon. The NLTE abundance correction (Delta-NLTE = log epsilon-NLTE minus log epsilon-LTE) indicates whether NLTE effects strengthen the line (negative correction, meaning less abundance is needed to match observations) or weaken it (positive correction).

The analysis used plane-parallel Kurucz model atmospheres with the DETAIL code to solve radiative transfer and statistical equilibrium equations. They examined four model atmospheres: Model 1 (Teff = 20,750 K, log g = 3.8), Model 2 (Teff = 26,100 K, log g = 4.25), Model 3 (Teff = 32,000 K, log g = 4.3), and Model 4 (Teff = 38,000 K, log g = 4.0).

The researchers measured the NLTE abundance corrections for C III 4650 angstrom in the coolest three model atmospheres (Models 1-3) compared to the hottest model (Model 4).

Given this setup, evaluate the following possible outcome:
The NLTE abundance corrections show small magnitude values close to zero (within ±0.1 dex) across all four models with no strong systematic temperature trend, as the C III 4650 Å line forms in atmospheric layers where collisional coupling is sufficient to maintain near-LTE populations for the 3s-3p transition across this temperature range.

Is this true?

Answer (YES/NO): NO